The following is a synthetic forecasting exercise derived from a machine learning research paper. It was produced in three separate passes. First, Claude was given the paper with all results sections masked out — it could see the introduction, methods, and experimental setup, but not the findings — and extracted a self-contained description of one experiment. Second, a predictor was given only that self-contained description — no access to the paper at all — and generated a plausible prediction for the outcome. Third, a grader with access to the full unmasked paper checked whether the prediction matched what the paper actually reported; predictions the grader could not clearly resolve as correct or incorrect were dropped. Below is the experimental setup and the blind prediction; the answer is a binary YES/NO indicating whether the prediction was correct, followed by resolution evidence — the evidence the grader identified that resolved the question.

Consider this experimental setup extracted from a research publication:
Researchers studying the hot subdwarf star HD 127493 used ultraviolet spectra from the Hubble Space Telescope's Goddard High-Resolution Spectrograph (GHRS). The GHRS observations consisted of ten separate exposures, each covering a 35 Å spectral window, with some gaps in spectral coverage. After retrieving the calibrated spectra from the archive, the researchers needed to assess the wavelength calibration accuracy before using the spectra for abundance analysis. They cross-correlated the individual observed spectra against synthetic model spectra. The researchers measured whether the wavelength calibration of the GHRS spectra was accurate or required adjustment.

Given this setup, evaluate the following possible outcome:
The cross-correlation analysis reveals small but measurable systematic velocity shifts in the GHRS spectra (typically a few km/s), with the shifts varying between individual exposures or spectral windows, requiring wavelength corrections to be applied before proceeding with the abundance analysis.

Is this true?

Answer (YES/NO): YES